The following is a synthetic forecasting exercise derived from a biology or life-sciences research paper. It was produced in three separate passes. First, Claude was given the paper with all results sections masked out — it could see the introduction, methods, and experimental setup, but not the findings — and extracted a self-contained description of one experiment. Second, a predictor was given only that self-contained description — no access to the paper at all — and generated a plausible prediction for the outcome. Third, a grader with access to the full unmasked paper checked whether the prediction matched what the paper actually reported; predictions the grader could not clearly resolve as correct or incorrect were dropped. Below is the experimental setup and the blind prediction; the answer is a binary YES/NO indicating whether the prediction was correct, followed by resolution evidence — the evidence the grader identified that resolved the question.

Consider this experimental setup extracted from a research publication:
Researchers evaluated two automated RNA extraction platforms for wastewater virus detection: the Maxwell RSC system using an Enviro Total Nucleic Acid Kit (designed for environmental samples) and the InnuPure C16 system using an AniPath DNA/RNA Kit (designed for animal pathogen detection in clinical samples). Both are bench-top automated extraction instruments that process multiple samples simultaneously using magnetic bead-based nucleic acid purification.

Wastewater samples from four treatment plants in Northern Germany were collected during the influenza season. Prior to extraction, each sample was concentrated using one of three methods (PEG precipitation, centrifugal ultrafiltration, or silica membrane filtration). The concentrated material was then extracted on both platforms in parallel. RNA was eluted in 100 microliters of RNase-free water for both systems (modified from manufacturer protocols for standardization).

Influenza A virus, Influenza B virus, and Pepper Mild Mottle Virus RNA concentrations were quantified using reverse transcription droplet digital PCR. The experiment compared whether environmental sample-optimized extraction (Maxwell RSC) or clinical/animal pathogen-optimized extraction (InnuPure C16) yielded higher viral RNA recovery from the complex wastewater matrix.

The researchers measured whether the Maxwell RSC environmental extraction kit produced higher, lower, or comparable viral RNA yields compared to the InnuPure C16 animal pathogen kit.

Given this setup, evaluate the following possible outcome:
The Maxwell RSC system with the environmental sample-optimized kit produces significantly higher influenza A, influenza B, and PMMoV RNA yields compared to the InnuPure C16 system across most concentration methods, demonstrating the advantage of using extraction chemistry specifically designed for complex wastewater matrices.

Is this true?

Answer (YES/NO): NO